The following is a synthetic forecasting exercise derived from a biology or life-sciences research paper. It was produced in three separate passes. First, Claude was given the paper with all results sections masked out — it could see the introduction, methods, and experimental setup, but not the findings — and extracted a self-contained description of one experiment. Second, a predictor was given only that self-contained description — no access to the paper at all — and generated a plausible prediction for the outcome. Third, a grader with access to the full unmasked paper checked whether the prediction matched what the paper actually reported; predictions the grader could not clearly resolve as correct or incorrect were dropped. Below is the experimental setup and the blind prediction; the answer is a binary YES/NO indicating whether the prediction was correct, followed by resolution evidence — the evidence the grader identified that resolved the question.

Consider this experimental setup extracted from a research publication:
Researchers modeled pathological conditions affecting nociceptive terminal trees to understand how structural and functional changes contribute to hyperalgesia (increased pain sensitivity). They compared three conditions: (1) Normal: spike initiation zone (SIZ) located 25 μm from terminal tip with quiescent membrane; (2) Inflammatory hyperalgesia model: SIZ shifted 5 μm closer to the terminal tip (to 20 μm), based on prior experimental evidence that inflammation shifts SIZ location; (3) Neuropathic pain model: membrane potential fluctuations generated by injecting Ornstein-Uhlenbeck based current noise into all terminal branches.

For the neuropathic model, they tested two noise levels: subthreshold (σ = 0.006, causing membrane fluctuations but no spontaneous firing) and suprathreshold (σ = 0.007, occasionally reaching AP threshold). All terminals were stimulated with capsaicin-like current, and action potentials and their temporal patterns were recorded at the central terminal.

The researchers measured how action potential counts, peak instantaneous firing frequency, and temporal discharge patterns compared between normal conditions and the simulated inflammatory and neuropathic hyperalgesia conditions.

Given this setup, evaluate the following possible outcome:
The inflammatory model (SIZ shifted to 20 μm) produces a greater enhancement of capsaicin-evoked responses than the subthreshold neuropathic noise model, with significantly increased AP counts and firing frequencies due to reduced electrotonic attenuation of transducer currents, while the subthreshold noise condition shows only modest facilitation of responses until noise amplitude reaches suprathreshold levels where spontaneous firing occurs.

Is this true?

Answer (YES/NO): NO